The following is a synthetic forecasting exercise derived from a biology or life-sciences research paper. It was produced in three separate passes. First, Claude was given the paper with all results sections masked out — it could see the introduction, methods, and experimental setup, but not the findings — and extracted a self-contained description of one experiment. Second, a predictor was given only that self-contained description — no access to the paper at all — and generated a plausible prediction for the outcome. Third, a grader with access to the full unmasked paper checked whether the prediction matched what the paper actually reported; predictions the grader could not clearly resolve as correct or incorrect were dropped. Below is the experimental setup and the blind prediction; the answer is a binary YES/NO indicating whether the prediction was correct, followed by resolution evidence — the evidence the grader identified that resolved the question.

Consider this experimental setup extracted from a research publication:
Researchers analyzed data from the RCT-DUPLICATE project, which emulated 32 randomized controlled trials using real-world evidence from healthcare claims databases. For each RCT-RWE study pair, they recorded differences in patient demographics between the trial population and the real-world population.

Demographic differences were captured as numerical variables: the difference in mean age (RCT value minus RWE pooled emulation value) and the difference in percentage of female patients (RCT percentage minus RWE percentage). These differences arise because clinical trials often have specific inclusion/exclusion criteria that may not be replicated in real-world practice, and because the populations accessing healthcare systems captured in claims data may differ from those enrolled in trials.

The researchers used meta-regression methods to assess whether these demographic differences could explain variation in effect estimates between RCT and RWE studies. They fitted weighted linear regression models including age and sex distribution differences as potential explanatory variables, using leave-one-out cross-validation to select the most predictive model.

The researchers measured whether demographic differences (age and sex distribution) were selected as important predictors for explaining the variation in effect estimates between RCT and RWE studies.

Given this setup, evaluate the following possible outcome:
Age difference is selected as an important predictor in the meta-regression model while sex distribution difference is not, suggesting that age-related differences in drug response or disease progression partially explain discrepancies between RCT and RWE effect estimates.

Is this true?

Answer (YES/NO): NO